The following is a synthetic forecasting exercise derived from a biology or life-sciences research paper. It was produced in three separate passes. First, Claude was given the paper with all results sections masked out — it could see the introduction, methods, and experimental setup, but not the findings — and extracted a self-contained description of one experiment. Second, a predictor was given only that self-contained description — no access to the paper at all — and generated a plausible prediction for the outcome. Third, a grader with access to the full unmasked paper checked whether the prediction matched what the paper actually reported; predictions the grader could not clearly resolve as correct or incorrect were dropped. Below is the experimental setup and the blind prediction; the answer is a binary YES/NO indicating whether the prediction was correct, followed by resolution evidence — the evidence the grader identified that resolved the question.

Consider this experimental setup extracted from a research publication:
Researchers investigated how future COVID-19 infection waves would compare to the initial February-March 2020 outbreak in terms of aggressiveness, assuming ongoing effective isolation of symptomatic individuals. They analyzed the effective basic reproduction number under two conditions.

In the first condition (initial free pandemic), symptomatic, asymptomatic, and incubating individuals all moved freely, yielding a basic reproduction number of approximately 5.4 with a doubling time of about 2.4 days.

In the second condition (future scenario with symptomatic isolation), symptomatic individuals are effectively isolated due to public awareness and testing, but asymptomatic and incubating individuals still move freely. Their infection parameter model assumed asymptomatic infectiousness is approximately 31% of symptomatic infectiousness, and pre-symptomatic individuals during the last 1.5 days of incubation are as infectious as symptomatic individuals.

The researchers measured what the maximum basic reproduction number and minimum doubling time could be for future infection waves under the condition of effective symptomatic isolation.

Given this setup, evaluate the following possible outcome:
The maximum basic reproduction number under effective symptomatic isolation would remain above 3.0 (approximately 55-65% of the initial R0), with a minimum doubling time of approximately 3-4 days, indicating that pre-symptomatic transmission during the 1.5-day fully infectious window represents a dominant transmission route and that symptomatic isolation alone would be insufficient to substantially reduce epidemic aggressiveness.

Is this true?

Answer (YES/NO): NO